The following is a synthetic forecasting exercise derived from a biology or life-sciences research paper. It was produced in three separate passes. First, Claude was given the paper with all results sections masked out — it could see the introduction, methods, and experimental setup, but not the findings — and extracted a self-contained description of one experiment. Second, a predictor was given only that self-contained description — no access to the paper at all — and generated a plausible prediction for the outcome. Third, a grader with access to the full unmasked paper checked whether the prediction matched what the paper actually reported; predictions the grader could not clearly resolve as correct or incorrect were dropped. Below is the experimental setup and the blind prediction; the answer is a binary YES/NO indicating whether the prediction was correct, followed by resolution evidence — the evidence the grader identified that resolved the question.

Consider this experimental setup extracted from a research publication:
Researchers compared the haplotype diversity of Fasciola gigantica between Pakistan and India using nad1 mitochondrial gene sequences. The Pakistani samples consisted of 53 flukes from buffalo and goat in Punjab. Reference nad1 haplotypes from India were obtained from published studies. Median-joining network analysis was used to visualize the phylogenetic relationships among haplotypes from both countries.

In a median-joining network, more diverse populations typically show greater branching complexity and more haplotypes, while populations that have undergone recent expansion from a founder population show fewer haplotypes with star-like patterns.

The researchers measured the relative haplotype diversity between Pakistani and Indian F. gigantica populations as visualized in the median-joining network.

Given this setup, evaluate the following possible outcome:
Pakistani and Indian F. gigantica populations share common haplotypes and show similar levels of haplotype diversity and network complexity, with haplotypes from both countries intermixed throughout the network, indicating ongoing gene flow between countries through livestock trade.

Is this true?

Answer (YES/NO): NO